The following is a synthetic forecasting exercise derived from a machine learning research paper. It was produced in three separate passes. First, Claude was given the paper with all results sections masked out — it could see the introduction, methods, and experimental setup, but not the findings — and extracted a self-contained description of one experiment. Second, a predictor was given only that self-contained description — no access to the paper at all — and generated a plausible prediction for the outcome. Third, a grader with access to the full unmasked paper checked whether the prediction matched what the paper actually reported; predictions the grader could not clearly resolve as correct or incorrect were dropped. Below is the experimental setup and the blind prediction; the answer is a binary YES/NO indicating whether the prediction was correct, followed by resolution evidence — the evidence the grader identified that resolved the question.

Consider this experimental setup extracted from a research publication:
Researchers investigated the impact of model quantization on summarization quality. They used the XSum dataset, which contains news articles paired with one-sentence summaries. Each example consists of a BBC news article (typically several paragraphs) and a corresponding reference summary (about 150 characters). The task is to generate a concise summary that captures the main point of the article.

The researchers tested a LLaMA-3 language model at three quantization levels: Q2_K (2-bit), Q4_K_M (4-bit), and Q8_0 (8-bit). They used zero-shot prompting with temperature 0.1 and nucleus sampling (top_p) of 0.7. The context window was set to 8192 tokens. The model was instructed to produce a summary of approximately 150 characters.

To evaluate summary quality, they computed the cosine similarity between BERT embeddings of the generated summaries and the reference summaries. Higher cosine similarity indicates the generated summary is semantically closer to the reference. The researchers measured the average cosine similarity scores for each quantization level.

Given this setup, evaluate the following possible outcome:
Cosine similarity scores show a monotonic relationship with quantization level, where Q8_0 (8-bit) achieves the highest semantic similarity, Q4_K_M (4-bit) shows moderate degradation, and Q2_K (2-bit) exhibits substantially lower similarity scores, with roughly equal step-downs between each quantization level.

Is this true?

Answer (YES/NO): NO